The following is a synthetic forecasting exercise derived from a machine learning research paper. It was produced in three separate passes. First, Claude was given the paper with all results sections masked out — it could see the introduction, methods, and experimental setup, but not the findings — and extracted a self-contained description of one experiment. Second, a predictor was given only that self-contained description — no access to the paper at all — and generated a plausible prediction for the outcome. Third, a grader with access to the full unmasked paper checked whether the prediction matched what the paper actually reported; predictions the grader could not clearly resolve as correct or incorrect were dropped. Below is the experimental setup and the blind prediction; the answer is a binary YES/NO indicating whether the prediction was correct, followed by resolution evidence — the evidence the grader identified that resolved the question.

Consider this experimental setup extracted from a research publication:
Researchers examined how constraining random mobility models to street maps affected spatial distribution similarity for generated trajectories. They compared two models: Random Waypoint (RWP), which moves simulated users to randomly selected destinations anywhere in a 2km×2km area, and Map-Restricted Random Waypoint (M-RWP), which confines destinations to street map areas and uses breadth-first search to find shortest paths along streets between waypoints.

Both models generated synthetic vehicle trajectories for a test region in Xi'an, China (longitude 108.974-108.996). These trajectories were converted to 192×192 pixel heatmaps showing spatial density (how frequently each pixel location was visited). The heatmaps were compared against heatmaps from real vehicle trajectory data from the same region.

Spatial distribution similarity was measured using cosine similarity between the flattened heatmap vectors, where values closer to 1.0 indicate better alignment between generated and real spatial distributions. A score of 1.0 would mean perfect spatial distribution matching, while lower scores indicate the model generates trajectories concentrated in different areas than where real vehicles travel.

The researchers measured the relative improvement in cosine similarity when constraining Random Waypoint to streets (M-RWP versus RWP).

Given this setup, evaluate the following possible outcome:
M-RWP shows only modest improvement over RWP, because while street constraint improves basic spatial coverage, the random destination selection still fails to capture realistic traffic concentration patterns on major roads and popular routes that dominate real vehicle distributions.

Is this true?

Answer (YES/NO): NO